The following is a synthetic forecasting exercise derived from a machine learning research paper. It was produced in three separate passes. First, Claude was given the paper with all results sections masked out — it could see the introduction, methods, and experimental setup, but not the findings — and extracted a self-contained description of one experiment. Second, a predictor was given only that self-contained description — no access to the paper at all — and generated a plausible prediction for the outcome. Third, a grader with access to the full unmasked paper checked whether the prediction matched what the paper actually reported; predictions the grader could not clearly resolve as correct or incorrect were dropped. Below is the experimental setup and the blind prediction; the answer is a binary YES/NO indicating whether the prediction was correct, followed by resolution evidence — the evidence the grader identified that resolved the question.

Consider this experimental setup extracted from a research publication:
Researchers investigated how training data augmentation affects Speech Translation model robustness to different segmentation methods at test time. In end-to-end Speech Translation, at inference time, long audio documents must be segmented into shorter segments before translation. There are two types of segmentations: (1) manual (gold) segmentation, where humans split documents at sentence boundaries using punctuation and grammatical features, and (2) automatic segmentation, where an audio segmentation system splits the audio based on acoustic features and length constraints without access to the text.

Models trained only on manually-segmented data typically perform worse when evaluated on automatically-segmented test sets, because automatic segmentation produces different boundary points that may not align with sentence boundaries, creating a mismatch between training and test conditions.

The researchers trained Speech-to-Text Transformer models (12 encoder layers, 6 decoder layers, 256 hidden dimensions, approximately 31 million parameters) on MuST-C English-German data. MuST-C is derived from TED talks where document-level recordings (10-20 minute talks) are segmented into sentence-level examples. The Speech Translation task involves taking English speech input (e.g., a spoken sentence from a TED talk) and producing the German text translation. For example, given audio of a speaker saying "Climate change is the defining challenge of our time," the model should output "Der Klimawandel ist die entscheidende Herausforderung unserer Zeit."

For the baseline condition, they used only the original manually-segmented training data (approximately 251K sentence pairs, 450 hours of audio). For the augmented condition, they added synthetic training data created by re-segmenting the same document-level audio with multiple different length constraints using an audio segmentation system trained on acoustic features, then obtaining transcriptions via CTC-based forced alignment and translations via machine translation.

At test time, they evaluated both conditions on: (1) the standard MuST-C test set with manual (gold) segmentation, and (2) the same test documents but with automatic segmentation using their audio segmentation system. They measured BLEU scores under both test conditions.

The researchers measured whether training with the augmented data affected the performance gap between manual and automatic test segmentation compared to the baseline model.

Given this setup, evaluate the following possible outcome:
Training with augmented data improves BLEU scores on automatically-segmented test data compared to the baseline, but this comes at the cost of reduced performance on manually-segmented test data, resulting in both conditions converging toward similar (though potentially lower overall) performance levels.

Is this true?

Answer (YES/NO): NO